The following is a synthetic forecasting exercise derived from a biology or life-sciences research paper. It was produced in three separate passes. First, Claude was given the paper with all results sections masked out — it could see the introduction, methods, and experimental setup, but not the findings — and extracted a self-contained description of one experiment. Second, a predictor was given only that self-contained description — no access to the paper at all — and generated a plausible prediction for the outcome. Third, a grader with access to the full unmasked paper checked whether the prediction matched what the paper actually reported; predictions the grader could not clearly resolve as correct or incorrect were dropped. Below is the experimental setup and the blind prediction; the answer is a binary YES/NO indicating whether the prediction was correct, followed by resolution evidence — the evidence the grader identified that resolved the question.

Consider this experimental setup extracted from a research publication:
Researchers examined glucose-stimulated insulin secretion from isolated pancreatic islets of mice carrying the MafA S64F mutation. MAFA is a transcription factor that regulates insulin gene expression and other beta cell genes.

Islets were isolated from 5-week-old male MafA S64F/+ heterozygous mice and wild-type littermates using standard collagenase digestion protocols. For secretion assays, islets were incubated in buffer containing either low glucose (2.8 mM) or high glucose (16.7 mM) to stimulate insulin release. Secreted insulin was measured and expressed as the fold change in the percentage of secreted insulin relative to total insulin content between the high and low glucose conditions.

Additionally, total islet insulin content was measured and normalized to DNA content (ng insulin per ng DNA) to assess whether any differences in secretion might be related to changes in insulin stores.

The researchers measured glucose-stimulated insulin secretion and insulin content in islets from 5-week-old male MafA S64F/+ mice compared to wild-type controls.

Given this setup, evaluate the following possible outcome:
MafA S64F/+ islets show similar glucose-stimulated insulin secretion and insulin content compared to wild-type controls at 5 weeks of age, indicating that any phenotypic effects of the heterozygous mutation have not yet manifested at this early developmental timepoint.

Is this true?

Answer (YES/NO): NO